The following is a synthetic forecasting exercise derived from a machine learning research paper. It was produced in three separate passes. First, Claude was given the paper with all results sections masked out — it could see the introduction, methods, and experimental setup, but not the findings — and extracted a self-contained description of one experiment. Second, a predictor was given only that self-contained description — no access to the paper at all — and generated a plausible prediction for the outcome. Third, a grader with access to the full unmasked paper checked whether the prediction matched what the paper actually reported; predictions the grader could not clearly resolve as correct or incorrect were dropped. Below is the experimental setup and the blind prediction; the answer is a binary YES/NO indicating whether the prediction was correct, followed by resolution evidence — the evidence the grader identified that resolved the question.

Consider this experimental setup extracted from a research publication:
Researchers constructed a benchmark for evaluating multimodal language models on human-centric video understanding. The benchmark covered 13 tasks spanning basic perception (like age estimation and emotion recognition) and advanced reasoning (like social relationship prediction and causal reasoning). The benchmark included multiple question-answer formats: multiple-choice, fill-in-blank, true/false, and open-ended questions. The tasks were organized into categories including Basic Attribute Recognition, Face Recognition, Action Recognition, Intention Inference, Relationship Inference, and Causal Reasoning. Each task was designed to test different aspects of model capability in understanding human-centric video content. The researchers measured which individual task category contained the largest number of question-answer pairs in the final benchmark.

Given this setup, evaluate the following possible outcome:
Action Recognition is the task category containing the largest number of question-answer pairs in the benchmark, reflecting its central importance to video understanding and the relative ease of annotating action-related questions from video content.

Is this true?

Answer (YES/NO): NO